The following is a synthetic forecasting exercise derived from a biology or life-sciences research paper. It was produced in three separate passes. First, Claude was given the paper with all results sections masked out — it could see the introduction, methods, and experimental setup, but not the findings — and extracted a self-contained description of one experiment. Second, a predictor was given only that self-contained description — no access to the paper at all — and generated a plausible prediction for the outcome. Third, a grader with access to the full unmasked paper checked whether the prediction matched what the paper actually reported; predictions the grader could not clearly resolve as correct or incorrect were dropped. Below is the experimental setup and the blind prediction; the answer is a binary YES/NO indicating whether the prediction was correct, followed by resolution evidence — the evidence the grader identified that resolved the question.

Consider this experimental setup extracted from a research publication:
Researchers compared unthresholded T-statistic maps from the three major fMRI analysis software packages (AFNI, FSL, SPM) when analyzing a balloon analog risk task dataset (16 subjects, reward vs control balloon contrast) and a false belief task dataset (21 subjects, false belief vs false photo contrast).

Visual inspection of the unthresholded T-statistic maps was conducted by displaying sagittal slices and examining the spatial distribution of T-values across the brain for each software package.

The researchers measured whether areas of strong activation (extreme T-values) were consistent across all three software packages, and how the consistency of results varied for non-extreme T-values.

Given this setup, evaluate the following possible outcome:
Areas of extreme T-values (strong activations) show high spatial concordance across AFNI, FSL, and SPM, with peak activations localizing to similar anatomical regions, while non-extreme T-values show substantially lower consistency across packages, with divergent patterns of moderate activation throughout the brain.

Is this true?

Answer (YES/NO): NO